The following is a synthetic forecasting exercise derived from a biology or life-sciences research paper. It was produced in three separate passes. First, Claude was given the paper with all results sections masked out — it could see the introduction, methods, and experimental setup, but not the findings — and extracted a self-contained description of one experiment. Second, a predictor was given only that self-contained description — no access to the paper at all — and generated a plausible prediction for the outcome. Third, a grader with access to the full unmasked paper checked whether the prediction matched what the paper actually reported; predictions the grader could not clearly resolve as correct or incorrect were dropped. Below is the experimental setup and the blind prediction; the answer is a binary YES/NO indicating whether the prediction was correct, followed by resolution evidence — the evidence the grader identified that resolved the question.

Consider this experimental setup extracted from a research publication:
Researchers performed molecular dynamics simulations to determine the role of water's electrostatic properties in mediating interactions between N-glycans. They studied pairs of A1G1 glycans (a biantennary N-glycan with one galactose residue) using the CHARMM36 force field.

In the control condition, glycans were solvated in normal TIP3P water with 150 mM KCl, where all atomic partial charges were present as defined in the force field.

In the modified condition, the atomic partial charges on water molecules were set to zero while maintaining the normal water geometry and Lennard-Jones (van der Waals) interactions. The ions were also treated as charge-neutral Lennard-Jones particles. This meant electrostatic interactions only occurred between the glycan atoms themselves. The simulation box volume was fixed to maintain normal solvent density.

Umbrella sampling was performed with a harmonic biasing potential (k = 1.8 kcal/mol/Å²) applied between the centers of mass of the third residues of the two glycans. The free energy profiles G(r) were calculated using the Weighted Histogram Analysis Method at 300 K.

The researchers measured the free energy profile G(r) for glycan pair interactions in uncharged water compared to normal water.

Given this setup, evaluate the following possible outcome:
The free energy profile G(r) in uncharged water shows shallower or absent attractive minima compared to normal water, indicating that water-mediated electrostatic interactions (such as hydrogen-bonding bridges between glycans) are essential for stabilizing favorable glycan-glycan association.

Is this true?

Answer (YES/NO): NO